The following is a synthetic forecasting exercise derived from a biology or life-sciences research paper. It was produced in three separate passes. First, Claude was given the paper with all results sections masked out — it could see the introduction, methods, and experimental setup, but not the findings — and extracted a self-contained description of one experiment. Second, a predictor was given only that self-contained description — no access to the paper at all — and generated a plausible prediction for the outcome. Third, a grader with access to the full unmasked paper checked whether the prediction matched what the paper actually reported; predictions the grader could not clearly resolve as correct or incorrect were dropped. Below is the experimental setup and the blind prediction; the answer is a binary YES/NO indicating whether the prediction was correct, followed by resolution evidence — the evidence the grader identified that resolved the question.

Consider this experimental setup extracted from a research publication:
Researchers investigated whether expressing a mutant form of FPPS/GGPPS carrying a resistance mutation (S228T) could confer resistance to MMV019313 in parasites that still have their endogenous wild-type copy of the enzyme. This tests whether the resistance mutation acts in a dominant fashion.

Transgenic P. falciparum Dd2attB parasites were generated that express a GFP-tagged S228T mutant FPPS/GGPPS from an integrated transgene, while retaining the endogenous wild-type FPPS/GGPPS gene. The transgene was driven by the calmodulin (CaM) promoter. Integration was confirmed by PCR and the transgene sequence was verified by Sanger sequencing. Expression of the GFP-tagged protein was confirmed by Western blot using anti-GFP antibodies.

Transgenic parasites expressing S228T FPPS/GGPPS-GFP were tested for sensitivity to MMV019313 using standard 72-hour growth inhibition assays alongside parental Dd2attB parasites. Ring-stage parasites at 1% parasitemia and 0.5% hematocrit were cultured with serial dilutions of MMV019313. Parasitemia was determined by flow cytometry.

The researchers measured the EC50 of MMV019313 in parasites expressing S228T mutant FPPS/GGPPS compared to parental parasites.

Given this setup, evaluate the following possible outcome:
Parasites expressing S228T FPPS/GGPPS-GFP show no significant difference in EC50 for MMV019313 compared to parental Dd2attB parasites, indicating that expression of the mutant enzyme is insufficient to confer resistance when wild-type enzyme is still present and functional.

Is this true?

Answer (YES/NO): NO